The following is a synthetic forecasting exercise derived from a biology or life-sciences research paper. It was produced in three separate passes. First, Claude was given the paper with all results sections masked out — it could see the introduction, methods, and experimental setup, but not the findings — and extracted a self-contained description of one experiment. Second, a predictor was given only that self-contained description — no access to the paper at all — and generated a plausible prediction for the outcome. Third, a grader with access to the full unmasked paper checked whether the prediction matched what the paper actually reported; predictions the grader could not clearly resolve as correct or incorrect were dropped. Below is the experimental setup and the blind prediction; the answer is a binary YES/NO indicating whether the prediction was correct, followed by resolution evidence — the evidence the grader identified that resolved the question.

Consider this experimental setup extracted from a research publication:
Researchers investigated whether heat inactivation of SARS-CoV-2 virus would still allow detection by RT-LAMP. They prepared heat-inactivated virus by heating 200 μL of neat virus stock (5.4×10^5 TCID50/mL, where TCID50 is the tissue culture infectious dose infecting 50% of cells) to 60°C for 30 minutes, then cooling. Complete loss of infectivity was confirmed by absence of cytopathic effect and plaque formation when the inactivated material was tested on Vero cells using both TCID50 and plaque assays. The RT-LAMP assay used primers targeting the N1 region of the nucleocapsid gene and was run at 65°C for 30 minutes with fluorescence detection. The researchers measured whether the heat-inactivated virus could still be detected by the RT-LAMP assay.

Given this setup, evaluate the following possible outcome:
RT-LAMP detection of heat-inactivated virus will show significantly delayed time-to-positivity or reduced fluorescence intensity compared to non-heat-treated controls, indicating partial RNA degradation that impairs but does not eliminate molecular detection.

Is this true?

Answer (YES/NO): NO